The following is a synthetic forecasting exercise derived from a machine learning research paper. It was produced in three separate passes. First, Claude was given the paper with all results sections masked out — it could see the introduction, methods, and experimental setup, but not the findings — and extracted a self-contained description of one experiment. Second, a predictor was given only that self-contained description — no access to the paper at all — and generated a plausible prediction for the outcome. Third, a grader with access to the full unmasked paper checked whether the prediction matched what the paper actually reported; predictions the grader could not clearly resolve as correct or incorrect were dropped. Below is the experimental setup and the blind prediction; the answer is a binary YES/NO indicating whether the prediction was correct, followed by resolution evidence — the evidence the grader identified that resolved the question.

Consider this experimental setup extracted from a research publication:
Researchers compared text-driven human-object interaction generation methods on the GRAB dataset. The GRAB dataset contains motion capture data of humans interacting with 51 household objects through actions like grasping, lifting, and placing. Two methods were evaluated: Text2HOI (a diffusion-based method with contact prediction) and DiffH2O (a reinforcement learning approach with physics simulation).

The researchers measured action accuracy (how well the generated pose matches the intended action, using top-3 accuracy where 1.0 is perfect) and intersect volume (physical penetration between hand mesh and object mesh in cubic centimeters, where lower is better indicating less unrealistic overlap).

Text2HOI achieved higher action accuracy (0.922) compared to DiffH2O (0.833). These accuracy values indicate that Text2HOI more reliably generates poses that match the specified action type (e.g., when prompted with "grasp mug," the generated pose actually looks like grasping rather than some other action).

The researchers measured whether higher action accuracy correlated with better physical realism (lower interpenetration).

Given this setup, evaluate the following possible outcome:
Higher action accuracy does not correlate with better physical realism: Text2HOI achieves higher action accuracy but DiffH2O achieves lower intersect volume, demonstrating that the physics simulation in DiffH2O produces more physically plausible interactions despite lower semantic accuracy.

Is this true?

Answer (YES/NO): YES